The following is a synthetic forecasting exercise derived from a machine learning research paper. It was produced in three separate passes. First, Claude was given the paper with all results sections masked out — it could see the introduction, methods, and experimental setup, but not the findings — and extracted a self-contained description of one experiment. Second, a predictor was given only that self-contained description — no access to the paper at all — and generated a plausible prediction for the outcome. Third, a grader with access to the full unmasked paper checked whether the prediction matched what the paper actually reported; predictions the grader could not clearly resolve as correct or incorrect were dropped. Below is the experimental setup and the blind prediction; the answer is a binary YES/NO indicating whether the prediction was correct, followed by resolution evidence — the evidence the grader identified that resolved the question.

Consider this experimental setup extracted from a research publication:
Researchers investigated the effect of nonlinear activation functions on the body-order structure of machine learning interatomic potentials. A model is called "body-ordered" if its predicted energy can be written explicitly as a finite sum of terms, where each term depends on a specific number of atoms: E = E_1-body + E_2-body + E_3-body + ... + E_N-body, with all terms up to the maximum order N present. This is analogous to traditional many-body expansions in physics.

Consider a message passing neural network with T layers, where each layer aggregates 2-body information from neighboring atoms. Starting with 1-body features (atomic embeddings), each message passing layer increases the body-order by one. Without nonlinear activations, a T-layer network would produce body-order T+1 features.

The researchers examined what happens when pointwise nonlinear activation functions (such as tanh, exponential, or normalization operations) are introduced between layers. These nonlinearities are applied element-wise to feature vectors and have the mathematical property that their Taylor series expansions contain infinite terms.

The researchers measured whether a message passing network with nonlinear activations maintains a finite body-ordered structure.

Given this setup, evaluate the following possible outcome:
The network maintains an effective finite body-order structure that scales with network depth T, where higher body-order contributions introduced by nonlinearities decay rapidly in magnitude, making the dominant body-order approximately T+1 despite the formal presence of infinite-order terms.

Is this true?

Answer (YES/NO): NO